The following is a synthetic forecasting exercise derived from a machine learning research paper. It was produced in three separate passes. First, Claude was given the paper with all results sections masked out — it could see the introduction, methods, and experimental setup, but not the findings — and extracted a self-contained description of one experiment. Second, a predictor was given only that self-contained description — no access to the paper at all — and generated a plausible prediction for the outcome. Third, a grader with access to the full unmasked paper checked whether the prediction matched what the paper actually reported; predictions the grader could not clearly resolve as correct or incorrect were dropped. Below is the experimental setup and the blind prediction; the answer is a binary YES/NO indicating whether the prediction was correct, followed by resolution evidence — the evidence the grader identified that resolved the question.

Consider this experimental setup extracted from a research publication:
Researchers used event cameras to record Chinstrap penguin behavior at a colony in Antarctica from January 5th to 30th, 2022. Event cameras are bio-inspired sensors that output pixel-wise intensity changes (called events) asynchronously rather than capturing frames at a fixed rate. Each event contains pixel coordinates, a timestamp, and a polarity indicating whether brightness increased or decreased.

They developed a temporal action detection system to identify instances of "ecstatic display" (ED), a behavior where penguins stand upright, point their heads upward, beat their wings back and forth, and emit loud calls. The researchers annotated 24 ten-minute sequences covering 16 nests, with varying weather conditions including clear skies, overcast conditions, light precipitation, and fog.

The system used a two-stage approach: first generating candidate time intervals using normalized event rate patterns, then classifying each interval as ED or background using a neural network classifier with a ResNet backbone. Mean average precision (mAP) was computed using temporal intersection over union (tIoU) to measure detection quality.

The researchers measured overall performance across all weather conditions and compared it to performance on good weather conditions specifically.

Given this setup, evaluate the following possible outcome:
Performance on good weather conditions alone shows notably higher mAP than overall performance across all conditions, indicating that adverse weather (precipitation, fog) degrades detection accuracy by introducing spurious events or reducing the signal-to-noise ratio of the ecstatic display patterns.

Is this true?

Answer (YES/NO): YES